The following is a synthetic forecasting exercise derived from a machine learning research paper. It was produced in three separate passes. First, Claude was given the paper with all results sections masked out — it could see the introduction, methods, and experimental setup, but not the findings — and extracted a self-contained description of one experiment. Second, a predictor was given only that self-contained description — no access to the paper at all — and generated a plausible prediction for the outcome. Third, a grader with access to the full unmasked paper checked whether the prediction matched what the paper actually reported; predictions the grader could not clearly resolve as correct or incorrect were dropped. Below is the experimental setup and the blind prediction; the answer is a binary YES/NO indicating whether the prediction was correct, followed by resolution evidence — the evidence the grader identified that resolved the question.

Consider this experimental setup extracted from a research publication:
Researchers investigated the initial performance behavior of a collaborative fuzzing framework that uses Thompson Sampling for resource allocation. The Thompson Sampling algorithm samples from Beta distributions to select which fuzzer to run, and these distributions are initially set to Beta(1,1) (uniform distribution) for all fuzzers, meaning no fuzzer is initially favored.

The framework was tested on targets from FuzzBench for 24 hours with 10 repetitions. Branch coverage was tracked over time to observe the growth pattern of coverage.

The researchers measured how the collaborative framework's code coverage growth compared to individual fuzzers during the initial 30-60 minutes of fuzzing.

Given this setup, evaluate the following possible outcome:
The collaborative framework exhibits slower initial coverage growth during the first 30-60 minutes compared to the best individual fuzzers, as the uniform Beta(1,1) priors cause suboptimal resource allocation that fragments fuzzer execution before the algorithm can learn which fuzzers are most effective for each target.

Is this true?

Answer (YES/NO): YES